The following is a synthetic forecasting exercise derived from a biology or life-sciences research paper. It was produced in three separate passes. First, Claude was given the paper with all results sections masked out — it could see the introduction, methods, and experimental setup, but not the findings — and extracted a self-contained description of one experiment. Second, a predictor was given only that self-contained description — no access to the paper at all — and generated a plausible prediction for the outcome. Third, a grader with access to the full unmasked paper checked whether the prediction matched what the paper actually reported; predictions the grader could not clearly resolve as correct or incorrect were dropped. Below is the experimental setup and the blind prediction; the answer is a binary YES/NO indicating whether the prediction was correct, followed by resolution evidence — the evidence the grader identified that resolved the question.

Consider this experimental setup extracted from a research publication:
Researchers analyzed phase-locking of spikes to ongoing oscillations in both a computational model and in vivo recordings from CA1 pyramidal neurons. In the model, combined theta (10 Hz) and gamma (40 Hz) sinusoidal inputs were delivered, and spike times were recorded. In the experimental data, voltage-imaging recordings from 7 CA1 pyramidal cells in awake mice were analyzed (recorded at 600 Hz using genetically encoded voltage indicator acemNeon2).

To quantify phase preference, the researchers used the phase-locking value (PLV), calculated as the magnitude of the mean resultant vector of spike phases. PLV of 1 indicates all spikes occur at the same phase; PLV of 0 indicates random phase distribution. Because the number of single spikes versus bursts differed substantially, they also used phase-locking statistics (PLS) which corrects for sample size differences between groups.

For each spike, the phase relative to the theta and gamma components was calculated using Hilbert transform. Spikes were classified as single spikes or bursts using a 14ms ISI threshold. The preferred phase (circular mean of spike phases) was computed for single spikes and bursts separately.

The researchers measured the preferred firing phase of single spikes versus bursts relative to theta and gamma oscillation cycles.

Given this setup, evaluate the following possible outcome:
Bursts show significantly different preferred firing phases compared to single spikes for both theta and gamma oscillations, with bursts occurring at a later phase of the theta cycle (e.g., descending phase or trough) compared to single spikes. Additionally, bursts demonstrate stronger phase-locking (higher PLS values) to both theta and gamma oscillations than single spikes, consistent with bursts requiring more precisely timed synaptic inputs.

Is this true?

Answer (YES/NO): NO